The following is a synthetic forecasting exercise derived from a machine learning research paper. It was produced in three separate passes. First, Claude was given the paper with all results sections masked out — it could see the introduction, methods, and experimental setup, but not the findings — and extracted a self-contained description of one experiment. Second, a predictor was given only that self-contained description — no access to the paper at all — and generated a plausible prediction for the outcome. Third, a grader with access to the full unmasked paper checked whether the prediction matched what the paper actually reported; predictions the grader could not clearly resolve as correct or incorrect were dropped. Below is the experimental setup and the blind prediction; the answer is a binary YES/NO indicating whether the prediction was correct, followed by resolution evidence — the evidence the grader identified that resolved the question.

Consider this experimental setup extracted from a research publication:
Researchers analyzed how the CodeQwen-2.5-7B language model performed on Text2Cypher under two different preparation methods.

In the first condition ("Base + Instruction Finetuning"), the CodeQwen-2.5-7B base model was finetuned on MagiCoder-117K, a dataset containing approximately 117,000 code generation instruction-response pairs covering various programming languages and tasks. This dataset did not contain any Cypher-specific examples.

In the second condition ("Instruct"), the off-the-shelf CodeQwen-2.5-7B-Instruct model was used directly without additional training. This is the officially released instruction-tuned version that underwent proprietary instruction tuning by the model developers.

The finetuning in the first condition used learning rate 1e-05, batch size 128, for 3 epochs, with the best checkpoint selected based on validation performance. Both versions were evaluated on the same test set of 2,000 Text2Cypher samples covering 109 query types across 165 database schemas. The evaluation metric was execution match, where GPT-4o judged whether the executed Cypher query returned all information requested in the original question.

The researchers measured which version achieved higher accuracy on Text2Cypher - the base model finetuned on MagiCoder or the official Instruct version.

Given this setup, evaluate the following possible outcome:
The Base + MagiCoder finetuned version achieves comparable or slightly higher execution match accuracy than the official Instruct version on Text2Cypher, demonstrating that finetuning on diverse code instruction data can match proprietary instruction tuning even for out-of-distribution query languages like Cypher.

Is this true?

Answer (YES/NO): NO